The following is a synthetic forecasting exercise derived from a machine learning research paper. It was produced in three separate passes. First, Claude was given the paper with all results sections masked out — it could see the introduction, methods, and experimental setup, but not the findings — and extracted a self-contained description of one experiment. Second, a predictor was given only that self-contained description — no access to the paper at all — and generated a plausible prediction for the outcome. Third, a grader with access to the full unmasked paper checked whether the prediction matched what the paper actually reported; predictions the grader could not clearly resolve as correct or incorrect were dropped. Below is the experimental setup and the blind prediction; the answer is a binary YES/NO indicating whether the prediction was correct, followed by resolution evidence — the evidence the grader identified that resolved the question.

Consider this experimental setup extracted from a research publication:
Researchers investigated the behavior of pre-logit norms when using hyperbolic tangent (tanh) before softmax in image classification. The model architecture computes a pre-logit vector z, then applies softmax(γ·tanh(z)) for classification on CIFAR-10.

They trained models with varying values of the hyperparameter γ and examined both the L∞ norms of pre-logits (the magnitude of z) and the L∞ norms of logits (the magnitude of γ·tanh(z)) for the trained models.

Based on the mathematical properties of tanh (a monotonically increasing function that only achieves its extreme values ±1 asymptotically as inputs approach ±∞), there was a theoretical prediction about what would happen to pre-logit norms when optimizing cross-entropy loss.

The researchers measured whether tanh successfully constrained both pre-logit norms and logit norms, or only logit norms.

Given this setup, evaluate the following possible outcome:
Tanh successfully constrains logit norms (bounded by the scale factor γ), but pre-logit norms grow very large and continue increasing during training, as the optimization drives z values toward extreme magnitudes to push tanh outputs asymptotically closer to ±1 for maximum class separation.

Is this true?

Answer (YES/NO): YES